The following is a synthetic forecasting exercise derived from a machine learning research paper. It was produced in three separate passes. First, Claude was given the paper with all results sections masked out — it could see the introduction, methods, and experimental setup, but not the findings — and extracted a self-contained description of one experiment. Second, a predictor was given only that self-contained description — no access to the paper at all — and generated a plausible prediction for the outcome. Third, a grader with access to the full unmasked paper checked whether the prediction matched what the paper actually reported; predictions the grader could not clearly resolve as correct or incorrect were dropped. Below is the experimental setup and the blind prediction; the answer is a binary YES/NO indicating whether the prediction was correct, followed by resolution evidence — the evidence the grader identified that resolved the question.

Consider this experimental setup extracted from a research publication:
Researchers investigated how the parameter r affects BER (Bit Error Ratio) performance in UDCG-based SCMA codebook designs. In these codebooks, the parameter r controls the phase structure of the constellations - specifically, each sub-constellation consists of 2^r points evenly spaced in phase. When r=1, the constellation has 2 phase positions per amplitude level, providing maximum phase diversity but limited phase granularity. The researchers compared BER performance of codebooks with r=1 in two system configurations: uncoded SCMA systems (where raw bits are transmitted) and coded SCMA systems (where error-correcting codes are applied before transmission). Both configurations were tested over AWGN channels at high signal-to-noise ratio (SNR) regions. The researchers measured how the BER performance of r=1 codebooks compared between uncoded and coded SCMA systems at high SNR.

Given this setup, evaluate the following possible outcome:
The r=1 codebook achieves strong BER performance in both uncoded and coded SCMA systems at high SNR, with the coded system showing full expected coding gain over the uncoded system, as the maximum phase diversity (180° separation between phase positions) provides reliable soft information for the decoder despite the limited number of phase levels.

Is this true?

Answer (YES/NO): NO